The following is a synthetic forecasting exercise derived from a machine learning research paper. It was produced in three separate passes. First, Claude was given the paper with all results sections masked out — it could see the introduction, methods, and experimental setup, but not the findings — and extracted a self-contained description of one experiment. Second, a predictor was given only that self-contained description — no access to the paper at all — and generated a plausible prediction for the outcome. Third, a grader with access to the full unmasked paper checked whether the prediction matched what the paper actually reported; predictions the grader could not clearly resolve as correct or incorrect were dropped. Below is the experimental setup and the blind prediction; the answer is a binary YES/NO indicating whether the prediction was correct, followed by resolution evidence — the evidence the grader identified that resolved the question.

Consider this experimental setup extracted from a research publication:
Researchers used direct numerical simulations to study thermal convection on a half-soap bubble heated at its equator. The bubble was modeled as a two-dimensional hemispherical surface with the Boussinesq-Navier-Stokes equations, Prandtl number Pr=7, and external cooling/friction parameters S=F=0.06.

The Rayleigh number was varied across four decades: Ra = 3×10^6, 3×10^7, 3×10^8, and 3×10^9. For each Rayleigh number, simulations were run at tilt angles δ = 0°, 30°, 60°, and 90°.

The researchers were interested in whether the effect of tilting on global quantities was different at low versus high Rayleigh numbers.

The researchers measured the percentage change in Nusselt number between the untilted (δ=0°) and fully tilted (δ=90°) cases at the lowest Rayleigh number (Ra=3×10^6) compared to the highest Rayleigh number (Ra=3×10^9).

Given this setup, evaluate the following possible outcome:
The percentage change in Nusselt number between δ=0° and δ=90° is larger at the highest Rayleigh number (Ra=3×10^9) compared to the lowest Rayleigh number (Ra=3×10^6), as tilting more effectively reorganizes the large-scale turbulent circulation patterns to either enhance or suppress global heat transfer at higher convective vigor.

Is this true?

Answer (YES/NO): YES